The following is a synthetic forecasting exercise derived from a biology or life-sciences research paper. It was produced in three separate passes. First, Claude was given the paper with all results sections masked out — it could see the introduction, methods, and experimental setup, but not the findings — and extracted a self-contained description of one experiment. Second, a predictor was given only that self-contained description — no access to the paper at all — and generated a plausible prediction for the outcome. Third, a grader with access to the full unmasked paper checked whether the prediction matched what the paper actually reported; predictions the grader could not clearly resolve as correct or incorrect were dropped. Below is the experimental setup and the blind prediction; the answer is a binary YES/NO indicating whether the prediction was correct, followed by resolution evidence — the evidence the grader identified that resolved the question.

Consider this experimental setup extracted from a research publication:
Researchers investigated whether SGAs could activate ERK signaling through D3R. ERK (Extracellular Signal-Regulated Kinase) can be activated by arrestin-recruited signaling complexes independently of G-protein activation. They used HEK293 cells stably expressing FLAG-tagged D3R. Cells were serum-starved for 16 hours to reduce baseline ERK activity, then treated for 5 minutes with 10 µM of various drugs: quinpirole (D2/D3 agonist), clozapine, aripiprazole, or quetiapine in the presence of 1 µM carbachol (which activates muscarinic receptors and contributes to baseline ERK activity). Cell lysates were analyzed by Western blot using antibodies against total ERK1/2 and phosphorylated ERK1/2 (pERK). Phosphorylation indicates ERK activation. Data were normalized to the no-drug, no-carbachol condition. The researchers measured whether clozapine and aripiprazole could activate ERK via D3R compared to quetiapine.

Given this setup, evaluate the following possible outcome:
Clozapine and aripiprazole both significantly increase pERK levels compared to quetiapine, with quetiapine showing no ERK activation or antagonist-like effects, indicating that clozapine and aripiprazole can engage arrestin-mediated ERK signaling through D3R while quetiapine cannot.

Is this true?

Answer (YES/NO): NO